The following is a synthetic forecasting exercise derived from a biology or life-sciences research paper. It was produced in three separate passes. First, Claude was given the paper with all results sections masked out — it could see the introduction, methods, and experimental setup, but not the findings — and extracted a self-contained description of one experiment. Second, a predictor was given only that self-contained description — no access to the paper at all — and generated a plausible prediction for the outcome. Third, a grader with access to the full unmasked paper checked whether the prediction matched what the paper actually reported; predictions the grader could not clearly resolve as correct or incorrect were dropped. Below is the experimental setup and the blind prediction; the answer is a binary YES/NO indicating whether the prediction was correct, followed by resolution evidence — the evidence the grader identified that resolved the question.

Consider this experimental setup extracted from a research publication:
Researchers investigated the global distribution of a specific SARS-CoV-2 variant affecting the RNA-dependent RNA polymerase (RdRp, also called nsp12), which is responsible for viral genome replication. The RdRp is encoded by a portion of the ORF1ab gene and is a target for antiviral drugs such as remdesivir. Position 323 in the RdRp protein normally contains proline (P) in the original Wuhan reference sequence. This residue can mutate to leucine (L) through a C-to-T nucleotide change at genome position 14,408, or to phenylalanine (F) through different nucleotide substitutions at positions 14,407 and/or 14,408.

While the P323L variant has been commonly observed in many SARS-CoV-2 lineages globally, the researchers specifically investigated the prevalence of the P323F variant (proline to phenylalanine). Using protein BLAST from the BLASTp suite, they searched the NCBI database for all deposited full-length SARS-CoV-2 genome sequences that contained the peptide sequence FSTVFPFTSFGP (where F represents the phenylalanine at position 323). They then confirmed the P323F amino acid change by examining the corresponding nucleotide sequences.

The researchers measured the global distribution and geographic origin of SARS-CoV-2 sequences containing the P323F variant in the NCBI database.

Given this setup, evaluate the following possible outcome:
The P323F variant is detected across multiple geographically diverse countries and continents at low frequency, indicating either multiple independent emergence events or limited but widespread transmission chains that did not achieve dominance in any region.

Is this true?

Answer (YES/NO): NO